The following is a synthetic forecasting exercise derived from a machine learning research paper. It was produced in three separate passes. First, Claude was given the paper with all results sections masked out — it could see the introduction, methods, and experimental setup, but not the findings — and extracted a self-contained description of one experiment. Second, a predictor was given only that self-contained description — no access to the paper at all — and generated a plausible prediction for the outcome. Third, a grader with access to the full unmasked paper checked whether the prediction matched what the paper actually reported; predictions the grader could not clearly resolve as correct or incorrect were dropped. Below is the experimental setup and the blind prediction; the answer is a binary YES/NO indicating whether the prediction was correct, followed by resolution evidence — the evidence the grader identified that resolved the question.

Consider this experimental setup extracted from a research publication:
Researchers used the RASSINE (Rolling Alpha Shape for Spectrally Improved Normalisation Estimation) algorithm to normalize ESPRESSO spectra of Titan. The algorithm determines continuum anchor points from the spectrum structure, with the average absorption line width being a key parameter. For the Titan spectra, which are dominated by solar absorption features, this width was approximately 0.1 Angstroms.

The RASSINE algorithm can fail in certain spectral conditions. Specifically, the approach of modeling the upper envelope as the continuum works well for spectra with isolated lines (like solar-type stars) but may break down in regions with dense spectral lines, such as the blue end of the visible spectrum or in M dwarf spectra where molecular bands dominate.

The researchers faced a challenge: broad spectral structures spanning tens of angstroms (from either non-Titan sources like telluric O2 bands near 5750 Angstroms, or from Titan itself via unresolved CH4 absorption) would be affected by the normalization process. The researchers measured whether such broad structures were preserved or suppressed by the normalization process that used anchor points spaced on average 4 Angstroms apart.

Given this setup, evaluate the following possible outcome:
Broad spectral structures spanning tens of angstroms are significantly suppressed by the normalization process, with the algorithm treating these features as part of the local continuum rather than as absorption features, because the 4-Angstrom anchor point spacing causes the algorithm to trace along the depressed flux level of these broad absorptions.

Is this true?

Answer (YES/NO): YES